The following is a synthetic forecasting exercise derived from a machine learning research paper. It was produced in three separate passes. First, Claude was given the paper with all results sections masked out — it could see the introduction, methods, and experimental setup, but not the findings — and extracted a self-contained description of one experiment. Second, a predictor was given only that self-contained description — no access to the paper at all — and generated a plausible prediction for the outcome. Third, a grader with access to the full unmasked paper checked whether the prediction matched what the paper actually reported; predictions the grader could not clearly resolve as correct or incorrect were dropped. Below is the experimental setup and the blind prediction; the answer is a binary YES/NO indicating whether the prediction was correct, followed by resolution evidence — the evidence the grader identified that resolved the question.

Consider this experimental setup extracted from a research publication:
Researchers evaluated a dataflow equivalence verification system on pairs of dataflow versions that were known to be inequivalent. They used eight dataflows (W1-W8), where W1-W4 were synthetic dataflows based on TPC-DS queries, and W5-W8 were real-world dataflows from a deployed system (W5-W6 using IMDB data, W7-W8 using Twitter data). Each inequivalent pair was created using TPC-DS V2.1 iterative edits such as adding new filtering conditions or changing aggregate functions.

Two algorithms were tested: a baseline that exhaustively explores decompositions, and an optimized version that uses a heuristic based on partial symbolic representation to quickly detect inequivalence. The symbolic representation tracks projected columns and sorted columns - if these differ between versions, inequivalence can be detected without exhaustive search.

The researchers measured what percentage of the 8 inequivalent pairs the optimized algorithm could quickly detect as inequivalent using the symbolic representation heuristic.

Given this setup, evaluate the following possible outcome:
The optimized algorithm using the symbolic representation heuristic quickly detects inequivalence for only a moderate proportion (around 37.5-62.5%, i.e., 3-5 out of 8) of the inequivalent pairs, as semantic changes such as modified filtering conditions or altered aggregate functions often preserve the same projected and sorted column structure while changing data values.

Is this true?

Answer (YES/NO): YES